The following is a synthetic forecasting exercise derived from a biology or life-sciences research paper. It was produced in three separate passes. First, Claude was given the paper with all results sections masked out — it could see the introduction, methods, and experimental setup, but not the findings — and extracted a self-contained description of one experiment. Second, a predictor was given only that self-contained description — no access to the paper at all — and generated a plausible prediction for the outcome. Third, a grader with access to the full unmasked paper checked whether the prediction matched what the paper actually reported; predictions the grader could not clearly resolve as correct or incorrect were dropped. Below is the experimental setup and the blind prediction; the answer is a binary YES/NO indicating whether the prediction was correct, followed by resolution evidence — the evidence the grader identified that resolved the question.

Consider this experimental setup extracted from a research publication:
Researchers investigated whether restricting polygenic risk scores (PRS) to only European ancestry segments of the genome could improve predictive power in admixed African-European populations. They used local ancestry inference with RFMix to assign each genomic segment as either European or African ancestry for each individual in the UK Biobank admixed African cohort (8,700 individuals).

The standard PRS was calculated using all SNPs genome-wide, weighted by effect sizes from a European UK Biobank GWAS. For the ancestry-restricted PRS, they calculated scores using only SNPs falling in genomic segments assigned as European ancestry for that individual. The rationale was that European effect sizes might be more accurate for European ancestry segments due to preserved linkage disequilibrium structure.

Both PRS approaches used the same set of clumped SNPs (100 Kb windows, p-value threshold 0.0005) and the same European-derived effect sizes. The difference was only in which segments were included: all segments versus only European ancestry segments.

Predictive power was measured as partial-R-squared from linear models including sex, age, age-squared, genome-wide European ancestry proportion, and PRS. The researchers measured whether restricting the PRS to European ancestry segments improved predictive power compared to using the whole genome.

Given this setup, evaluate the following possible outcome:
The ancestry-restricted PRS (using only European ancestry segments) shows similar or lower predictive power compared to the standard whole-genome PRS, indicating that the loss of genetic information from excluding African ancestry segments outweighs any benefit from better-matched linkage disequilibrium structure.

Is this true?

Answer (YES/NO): YES